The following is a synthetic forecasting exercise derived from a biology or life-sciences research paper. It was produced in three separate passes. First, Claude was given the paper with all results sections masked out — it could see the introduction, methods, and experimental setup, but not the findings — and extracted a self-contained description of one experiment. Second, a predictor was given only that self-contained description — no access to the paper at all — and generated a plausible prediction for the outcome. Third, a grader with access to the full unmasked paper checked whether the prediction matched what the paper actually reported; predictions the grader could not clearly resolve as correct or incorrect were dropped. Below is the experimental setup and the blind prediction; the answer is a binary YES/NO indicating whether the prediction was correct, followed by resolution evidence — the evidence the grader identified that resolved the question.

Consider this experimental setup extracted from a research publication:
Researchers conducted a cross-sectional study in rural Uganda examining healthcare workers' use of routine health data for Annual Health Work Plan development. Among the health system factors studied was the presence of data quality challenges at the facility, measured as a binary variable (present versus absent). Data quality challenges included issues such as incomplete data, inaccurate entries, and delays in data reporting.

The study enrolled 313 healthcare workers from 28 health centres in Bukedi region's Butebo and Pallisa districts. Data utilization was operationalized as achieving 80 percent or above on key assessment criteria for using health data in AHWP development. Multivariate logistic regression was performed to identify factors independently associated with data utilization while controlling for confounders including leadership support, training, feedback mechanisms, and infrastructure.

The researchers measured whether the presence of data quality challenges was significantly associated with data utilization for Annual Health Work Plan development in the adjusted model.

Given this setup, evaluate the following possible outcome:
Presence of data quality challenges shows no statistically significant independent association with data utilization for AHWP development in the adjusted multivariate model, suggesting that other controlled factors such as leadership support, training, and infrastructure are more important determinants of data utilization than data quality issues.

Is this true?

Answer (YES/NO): NO